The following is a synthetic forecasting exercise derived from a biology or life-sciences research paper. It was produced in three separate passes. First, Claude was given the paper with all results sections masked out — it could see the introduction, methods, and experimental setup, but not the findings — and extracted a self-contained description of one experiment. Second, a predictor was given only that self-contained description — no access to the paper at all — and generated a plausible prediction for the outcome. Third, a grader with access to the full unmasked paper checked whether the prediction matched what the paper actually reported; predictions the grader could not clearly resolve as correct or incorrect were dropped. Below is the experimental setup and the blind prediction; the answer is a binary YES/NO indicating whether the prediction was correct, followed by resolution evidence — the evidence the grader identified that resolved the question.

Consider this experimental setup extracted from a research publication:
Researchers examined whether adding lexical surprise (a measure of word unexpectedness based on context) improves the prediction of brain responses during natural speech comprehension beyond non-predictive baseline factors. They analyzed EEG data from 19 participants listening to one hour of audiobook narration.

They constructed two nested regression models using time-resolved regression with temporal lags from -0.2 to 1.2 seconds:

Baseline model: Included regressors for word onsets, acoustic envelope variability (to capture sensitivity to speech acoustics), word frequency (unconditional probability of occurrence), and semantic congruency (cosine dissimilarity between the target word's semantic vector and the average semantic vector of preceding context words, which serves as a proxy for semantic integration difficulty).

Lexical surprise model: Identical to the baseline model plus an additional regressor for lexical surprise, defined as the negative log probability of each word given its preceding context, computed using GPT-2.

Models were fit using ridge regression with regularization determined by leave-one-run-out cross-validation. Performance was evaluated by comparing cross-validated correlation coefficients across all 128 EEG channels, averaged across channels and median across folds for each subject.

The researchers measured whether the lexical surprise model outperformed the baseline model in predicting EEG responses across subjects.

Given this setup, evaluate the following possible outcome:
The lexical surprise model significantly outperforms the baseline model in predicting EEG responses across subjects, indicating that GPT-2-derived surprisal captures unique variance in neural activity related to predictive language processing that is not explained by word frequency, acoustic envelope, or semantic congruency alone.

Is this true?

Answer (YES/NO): YES